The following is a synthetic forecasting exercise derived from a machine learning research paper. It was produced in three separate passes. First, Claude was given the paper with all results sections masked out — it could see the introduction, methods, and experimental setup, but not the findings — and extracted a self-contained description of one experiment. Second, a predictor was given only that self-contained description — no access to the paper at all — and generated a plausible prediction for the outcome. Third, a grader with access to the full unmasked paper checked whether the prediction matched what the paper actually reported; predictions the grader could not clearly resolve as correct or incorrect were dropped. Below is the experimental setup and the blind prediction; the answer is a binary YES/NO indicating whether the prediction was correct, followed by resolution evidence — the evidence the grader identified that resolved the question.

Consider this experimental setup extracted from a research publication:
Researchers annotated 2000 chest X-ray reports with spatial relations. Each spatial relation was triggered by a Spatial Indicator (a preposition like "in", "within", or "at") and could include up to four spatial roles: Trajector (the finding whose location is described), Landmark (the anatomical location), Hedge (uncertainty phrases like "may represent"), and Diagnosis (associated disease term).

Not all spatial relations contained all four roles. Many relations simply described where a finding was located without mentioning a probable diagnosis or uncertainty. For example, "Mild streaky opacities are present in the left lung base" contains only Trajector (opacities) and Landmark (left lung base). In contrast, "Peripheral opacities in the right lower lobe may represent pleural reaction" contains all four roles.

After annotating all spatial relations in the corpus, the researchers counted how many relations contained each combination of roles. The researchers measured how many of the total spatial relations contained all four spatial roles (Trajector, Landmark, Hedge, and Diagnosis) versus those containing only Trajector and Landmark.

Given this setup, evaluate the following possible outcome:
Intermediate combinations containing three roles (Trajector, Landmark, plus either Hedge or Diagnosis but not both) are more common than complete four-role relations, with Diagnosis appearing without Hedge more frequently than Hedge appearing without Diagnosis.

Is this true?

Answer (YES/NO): NO